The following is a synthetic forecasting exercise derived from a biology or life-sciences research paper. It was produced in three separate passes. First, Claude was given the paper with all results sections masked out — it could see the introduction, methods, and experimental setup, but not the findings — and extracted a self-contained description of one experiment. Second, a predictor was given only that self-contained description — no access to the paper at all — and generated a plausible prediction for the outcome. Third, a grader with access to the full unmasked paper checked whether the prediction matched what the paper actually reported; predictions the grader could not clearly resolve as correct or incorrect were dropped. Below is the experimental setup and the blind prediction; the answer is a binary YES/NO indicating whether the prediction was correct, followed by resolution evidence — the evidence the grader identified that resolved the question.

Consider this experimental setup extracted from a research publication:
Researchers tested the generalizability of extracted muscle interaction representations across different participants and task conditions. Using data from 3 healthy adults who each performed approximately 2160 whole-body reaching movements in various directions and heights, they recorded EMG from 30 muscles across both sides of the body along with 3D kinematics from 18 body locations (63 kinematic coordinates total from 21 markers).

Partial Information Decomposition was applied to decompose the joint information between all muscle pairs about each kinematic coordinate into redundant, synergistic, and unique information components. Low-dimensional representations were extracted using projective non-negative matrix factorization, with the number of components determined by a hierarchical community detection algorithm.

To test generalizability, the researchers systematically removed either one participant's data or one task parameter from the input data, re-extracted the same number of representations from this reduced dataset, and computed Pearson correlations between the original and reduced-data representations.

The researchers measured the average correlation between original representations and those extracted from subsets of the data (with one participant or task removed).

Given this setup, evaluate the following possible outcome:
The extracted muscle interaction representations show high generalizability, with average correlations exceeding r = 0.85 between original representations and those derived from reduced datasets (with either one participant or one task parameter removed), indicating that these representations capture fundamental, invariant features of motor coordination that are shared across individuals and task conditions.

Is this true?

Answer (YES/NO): YES